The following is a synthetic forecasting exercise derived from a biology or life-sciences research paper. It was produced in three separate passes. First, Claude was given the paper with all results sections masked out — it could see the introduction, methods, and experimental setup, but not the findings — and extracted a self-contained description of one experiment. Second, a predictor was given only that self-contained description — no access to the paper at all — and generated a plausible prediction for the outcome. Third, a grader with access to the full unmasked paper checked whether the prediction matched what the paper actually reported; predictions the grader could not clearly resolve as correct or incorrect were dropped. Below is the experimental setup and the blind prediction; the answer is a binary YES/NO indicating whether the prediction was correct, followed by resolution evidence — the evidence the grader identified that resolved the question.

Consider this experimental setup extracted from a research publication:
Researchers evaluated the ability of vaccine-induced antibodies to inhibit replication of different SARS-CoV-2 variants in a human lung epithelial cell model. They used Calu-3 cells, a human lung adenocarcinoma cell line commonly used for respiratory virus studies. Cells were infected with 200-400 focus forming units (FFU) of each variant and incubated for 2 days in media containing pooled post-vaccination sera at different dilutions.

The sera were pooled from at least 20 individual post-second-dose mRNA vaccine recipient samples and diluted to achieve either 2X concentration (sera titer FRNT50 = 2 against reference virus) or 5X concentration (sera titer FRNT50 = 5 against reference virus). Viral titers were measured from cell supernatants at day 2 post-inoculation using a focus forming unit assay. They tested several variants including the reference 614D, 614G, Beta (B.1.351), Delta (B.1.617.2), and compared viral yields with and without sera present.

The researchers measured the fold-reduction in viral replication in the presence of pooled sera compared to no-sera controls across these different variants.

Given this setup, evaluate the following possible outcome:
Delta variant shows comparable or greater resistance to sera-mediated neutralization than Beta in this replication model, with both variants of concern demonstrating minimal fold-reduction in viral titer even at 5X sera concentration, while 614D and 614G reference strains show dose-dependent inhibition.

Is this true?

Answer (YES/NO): NO